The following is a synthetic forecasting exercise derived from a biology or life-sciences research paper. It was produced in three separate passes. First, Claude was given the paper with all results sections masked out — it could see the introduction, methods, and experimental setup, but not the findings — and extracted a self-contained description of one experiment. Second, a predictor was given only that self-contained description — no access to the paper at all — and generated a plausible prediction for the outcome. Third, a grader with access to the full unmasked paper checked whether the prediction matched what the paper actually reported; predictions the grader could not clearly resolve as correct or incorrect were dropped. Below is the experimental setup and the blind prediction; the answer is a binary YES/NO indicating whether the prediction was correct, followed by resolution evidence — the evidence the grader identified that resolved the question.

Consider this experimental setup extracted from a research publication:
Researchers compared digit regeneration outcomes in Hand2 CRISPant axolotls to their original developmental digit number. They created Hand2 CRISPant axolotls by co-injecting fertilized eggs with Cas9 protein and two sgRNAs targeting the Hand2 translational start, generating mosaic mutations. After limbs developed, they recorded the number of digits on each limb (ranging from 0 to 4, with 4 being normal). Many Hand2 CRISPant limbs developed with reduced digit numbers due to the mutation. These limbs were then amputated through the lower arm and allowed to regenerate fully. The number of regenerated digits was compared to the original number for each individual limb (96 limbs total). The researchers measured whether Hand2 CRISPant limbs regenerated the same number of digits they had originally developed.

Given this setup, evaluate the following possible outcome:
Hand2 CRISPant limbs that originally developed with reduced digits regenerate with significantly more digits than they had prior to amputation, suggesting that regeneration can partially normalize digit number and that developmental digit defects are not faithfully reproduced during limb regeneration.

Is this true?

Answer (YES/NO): NO